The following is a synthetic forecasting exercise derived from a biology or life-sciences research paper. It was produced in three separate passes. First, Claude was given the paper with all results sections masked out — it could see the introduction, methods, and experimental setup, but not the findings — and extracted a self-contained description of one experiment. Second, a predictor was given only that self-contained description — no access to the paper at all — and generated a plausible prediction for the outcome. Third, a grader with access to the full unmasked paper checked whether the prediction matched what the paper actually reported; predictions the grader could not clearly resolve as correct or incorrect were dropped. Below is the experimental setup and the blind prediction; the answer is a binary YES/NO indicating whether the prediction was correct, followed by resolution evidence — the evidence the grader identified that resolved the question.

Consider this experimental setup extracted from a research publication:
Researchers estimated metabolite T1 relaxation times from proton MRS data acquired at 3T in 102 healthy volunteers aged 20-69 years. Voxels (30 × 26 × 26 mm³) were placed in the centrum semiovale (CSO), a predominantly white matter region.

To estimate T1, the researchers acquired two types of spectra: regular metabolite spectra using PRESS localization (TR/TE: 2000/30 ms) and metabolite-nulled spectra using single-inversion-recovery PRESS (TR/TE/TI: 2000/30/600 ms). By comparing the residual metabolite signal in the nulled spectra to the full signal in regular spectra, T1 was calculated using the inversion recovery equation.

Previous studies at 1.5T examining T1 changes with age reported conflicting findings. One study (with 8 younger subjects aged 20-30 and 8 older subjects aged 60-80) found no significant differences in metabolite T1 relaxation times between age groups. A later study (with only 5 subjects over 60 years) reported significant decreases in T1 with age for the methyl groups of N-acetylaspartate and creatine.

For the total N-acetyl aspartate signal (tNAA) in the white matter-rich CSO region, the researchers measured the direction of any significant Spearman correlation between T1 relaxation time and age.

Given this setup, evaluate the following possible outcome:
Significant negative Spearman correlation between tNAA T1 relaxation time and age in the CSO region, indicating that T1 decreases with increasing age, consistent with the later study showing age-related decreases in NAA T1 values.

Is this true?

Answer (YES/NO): YES